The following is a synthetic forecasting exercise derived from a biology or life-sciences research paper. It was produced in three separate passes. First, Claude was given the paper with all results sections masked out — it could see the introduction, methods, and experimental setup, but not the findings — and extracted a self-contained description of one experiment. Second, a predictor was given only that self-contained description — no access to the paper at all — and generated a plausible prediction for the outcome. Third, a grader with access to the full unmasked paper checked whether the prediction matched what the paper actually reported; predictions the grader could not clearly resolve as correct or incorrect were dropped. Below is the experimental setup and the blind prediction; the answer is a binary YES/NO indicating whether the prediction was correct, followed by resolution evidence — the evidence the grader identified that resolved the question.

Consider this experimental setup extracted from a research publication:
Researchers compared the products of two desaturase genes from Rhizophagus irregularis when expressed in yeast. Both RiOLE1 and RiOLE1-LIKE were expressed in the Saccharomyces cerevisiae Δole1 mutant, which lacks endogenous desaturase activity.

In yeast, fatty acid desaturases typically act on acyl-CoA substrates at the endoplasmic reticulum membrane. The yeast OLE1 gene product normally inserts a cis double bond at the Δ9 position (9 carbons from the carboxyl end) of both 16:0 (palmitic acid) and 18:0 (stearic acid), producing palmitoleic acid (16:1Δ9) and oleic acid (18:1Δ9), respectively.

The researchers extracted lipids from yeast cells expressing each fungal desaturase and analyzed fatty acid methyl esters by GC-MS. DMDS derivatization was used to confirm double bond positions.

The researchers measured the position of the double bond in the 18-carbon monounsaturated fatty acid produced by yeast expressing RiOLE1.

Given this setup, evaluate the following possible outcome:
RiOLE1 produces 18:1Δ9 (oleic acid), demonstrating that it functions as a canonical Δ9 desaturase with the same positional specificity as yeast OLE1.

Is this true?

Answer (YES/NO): YES